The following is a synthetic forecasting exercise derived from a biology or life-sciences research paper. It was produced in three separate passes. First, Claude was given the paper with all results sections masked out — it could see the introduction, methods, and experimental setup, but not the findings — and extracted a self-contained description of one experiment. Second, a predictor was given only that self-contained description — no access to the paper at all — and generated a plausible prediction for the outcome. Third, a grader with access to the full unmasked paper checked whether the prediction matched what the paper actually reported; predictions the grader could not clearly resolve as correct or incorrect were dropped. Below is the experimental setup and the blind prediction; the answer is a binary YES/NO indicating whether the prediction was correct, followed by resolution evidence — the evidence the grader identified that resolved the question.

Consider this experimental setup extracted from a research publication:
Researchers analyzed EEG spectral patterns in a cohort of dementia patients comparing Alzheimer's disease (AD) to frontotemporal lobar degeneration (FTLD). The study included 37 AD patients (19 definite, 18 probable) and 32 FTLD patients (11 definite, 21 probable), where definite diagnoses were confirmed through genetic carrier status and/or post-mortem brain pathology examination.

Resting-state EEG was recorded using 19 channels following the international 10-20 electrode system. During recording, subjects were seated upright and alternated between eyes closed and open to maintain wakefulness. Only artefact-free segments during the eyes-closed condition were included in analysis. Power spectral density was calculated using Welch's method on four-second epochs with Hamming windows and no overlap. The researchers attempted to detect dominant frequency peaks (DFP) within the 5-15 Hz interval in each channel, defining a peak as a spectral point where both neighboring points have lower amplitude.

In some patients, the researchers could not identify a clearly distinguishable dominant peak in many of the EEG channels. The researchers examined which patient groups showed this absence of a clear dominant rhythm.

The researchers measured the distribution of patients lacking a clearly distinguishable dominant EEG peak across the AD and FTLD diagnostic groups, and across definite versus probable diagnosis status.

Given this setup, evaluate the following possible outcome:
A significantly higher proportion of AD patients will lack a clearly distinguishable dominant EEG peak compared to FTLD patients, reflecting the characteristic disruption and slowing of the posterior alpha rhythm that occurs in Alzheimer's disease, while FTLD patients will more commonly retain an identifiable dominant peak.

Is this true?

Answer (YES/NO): YES